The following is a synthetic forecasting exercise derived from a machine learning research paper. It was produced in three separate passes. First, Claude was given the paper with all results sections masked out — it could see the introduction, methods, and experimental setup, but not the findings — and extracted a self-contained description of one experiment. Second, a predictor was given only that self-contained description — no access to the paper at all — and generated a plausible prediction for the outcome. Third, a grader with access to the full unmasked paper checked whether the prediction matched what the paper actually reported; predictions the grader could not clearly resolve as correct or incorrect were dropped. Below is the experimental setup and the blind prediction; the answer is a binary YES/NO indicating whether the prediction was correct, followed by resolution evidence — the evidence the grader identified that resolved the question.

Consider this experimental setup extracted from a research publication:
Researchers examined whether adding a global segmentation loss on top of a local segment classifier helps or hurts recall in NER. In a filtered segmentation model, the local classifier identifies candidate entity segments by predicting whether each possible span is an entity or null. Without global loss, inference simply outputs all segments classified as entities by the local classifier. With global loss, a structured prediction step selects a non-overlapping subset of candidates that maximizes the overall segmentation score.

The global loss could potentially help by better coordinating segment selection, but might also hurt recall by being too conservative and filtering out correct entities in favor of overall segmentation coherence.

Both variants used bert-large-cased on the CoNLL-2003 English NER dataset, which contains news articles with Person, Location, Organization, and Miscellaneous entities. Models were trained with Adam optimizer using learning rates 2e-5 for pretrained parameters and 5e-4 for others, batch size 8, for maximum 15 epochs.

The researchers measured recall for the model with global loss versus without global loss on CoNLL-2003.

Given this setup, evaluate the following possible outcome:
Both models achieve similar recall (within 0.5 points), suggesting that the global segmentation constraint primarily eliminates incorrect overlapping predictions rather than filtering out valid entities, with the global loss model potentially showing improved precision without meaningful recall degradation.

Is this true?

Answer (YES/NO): YES